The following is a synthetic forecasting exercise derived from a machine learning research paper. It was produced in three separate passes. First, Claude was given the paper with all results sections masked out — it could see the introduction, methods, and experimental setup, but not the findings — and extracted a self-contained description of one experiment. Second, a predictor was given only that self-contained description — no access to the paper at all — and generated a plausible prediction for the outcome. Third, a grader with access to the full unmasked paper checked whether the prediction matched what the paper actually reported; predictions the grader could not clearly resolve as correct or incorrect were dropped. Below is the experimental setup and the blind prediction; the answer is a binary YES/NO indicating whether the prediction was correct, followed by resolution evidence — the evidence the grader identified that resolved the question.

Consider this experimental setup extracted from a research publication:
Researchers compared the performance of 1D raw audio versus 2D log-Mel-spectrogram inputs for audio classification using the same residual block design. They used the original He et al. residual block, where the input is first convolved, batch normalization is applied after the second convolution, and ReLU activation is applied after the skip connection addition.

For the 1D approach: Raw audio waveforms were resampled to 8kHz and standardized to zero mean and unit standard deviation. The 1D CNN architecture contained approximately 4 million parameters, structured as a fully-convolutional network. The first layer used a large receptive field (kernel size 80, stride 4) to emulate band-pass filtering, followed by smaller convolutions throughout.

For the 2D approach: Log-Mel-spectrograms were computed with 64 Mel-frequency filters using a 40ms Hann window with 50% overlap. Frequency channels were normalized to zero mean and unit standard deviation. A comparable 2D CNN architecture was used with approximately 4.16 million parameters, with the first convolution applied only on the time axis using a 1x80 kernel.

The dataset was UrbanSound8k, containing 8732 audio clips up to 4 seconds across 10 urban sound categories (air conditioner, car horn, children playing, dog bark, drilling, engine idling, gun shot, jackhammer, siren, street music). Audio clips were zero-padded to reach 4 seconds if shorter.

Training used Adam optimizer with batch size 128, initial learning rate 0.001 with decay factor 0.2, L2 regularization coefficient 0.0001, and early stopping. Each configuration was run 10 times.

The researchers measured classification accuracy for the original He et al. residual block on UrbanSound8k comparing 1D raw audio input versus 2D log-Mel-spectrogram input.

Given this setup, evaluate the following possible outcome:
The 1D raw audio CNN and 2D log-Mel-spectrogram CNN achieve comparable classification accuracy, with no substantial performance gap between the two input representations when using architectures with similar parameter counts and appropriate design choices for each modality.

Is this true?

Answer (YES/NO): NO